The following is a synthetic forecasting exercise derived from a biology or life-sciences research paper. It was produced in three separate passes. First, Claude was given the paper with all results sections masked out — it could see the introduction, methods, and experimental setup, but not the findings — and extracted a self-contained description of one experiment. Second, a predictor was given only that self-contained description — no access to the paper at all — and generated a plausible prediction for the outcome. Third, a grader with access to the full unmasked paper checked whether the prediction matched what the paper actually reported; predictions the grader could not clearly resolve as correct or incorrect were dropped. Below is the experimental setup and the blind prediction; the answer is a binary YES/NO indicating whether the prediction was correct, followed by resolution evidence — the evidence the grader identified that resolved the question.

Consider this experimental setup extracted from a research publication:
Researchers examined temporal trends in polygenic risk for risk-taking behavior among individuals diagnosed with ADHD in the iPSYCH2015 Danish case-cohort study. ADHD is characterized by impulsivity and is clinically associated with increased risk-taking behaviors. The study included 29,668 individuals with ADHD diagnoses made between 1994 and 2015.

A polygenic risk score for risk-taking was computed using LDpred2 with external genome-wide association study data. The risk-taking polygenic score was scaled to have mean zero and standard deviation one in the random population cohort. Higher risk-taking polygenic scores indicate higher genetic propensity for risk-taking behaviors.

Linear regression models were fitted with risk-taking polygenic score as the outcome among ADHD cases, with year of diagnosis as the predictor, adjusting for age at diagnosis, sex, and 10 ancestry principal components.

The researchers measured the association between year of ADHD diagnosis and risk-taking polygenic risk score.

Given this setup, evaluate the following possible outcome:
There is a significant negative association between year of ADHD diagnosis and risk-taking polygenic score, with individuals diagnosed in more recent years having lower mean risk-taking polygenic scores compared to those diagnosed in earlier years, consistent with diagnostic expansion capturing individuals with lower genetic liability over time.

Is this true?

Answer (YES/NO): NO